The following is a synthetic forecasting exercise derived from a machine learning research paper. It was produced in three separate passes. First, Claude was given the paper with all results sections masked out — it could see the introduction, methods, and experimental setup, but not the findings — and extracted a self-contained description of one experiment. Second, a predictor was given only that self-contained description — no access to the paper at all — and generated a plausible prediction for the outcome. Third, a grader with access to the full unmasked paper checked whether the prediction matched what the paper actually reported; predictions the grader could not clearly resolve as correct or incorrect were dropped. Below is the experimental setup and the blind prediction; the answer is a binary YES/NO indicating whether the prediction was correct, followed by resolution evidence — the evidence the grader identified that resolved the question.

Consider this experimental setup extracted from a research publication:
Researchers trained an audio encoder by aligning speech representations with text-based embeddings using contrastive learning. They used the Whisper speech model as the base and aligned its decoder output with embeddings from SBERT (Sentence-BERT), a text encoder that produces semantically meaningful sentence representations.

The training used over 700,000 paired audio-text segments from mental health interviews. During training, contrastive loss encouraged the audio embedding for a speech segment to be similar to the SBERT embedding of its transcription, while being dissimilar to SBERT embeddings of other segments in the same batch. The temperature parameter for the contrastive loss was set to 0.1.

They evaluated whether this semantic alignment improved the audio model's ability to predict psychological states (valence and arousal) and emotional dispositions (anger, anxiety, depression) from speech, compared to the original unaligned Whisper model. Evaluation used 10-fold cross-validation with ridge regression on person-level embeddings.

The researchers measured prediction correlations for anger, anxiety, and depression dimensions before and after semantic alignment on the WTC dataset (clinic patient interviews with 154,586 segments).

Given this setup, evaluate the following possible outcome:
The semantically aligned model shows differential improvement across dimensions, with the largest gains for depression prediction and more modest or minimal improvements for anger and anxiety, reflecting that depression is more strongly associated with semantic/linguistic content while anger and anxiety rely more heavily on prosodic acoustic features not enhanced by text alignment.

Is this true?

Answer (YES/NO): NO